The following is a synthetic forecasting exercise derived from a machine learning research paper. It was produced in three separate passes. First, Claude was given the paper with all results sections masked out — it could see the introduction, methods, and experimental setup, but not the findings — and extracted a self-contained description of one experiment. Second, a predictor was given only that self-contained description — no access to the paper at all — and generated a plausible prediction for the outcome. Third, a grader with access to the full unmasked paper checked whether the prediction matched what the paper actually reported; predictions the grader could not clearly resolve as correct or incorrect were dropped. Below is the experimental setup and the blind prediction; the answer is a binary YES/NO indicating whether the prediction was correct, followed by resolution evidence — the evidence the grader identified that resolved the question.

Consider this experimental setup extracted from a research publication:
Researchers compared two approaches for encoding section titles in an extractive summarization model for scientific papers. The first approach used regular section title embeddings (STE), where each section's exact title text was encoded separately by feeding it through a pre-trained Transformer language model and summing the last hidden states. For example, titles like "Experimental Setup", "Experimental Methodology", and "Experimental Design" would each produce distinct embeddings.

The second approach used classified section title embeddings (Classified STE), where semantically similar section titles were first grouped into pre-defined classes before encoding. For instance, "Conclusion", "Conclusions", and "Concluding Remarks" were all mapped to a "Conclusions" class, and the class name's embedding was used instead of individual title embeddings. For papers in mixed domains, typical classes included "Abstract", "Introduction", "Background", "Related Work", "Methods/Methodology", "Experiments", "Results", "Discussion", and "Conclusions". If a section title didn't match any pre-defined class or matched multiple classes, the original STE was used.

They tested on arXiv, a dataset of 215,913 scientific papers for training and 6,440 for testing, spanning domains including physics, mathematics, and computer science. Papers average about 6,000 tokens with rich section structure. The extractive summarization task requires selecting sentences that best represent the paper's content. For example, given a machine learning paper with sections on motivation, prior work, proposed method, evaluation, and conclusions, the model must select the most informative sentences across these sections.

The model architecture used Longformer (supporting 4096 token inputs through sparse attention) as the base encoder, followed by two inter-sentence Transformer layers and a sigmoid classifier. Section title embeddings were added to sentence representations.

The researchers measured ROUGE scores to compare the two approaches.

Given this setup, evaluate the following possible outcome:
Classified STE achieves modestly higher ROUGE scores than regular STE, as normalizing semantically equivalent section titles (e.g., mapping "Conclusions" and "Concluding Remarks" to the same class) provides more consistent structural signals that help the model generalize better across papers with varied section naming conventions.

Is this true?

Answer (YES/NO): NO